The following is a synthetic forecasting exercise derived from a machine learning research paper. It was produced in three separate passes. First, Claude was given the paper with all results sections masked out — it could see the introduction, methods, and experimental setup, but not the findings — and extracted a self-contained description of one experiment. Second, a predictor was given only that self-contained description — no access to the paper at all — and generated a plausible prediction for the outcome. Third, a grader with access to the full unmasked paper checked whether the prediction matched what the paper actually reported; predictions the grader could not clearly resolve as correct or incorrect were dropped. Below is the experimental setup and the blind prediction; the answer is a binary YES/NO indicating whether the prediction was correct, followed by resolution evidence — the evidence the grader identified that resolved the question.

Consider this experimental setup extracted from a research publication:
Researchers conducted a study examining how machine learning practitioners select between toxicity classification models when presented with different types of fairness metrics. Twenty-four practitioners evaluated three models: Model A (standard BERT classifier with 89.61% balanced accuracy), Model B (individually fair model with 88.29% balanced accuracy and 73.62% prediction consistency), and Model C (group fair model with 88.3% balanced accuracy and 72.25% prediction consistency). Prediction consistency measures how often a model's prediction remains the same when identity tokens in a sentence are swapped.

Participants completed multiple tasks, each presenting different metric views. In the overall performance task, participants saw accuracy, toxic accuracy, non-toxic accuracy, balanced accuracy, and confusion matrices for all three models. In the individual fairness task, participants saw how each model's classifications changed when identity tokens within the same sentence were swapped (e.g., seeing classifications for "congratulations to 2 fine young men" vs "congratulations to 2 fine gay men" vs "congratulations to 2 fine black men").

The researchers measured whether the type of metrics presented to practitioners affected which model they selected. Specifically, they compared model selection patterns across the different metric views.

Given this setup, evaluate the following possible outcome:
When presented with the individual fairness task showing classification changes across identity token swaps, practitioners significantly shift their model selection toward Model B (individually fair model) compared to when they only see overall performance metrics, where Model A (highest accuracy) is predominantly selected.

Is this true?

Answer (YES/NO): YES